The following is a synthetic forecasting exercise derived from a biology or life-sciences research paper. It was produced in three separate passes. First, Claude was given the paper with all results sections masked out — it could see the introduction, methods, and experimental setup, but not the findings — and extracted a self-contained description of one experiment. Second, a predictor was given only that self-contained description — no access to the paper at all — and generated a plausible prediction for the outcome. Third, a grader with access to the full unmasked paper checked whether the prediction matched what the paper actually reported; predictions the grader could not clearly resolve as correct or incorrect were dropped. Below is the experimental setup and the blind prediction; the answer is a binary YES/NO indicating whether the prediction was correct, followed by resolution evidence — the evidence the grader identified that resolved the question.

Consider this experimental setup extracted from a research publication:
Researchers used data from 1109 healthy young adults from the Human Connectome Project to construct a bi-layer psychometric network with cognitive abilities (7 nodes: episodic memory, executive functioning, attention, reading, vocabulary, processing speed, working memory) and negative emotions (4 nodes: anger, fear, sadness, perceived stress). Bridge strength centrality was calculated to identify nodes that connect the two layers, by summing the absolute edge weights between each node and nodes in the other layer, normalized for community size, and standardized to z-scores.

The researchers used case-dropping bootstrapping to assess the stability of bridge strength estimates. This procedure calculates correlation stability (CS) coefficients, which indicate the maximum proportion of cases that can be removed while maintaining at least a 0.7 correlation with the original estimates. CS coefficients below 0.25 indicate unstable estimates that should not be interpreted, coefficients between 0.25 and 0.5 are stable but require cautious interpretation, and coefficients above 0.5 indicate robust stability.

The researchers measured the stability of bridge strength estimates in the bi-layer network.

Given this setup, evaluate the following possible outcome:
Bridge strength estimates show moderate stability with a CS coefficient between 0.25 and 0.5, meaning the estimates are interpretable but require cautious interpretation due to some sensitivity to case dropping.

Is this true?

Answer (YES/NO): YES